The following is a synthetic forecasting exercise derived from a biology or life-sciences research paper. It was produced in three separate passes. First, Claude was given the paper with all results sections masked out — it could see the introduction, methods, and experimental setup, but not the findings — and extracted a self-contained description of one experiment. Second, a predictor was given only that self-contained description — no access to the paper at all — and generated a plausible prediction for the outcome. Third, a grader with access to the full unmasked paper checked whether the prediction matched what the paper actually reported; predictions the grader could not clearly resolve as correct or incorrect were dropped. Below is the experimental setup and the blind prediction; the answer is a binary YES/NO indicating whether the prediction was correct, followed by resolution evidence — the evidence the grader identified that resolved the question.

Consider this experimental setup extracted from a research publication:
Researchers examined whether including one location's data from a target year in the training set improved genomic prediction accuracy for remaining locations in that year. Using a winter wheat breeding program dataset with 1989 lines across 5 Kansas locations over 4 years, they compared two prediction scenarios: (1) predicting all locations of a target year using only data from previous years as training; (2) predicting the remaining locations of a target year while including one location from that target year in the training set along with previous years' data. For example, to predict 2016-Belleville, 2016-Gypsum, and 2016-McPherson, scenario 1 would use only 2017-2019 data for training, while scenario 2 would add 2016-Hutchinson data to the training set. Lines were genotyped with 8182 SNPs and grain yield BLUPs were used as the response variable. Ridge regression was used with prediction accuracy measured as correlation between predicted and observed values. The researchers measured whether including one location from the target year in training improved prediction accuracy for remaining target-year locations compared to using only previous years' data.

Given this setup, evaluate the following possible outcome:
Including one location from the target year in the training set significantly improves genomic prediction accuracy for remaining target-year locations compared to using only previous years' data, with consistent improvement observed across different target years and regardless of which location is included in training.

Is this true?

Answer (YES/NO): NO